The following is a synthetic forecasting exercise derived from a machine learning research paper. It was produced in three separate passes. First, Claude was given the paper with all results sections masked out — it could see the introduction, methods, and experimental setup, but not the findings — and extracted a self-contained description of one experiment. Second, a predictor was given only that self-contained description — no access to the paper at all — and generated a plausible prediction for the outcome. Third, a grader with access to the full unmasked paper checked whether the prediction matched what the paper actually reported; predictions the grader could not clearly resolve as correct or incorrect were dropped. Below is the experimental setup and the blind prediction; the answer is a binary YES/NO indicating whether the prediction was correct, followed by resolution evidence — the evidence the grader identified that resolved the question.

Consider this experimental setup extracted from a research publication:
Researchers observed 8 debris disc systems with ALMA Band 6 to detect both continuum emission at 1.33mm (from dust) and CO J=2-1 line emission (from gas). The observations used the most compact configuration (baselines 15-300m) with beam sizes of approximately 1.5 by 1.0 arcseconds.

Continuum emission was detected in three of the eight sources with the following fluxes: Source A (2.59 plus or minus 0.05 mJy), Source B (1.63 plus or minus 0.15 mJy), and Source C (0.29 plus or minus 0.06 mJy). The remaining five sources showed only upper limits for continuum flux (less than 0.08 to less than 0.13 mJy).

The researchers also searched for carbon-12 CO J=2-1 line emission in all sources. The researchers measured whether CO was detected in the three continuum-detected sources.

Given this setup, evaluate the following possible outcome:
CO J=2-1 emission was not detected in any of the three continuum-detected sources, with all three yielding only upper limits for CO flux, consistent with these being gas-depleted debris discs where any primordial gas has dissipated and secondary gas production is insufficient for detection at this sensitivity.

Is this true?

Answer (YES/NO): NO